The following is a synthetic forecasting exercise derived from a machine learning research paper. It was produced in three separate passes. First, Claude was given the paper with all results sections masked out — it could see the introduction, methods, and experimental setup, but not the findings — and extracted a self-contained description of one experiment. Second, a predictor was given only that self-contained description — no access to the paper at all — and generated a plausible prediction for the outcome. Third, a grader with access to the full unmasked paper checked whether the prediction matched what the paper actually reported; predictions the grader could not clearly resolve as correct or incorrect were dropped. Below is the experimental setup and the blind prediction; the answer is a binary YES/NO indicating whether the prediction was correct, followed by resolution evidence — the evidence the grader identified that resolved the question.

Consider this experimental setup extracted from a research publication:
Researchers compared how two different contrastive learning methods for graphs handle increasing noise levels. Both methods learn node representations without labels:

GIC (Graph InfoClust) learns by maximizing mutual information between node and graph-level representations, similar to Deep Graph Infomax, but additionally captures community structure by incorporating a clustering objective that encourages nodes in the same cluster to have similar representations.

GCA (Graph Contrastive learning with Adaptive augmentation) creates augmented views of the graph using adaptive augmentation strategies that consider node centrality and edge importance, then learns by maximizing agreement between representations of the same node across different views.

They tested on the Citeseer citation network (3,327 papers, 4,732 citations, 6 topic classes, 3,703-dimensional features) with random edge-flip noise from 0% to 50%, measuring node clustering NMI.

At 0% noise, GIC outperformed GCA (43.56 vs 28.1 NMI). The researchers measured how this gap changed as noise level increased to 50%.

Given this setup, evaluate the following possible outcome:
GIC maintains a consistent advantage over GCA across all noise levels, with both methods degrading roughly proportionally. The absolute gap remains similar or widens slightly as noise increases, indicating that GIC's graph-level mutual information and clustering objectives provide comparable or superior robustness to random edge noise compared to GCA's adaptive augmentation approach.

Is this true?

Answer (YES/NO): NO